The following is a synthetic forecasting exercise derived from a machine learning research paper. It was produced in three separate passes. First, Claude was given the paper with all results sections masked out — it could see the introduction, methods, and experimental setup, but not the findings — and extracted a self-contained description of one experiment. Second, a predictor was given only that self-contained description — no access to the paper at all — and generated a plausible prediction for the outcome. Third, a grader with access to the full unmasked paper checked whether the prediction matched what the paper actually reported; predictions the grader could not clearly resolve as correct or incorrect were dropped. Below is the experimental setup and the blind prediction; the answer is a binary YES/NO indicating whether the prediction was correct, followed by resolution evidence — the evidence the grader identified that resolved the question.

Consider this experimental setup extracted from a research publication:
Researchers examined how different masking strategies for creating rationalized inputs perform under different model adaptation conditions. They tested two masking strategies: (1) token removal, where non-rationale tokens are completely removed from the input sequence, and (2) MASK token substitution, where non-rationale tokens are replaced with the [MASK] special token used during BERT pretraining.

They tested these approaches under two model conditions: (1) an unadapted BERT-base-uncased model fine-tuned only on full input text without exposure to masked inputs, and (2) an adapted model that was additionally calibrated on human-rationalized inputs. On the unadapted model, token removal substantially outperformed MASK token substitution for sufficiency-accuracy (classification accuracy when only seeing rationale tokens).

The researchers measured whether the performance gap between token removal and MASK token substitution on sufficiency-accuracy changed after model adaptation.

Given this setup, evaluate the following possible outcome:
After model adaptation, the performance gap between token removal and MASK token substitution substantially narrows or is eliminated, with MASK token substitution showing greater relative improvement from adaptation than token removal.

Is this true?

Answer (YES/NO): YES